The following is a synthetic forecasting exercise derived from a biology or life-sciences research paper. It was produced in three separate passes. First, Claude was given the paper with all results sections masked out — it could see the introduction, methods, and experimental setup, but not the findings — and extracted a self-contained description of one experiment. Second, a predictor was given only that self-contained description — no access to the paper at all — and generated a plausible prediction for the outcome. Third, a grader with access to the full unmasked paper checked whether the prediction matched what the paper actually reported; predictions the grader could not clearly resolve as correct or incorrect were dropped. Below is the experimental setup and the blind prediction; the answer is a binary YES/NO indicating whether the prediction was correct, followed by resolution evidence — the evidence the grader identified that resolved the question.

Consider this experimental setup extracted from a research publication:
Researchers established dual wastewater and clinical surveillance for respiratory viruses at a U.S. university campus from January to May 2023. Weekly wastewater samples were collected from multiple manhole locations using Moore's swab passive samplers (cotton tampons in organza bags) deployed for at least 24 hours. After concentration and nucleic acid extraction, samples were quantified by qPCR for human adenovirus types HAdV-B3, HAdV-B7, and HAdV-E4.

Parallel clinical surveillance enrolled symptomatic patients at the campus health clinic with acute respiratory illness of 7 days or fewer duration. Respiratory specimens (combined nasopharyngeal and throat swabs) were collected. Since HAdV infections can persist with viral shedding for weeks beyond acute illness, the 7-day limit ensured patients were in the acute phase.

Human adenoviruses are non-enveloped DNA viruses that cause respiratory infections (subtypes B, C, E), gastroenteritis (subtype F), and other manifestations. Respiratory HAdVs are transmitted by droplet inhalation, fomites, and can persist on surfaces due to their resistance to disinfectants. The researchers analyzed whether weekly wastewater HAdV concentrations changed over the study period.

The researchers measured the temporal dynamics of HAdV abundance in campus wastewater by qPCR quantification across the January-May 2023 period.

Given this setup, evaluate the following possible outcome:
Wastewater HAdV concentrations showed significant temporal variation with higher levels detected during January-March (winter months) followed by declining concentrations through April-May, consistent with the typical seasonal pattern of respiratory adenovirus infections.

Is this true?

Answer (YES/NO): NO